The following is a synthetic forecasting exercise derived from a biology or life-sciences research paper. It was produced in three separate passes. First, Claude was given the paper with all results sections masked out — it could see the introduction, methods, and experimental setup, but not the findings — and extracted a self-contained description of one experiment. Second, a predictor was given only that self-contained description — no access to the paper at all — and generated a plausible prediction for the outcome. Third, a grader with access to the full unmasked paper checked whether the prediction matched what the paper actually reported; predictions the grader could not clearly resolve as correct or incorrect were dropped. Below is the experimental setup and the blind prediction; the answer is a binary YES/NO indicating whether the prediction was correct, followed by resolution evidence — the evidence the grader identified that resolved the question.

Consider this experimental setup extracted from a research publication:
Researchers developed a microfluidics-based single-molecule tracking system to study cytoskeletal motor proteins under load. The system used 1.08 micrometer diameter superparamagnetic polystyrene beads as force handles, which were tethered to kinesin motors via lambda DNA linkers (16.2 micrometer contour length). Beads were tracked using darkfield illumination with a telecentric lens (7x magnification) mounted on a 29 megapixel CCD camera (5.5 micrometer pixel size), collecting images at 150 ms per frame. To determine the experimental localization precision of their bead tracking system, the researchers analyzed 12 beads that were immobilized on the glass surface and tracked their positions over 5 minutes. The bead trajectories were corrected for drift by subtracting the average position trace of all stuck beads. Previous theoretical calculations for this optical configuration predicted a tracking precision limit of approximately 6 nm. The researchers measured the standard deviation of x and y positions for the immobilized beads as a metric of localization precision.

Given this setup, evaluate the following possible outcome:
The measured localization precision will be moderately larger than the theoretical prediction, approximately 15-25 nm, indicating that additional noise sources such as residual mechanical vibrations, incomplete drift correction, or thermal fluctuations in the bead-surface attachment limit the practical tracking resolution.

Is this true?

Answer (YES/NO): NO